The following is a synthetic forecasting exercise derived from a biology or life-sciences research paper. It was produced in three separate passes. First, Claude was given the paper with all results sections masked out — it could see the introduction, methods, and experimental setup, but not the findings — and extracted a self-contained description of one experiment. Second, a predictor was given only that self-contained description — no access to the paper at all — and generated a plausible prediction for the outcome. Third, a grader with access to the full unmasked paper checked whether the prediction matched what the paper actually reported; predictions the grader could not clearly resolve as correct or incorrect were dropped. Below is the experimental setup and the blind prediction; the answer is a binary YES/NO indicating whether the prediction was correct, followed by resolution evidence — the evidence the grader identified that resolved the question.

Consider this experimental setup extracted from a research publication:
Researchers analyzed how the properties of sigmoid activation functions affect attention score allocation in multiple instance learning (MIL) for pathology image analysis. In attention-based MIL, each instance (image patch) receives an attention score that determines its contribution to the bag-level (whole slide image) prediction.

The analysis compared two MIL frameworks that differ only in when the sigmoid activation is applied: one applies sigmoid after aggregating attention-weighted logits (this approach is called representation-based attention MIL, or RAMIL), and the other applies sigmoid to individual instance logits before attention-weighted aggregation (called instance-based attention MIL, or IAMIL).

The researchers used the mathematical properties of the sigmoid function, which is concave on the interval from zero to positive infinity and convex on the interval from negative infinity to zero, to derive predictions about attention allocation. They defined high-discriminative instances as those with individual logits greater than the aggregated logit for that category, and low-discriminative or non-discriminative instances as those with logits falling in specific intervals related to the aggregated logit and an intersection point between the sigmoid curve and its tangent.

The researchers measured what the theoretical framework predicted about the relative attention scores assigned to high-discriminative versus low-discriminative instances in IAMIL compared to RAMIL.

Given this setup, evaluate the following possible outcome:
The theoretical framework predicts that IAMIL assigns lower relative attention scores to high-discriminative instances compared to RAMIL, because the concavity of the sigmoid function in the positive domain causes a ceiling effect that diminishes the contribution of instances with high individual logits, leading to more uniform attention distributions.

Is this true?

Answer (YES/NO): NO